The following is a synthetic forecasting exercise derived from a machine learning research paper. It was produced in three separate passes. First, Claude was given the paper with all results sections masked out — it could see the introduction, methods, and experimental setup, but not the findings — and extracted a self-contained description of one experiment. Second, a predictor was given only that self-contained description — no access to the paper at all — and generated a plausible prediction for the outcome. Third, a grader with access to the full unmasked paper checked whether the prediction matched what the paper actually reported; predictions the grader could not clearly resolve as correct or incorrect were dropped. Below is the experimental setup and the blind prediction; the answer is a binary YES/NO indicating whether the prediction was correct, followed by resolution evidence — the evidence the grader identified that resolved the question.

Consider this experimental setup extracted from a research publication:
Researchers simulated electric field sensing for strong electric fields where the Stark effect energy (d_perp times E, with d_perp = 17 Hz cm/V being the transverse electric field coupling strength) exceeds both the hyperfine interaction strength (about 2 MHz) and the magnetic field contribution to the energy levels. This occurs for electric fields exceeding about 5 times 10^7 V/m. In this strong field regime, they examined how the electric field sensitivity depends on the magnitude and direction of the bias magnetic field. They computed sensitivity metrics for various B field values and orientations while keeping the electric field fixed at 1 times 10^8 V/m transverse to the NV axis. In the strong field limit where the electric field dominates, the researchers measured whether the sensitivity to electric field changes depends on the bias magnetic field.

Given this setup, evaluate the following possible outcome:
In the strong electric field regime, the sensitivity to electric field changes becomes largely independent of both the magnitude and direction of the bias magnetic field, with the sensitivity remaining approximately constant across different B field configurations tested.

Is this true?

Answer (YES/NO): YES